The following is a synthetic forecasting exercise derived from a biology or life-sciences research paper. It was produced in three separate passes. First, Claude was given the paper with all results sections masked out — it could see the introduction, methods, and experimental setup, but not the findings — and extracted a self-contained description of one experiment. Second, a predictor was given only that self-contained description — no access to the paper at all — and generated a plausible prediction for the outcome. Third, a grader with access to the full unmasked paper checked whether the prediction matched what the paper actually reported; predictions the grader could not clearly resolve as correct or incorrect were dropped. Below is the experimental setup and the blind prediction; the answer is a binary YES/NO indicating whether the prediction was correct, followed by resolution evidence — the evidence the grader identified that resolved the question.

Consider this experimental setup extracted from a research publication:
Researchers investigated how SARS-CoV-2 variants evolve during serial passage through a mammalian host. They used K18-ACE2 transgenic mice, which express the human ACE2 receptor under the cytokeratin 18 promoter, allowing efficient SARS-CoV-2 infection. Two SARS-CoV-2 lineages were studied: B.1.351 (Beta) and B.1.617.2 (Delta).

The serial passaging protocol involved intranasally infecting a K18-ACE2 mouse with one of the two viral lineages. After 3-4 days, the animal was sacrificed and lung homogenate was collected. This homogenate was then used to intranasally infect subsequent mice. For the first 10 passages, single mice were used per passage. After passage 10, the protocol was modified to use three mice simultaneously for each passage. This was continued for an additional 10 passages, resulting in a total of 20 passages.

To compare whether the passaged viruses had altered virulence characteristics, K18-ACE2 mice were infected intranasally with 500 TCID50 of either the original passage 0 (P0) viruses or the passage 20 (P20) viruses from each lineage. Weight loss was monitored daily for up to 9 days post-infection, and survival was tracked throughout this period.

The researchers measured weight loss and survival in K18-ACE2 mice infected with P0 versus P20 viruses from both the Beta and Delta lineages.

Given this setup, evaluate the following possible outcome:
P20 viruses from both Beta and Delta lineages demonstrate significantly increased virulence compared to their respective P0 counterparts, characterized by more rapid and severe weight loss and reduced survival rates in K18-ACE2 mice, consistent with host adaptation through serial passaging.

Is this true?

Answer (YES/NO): NO